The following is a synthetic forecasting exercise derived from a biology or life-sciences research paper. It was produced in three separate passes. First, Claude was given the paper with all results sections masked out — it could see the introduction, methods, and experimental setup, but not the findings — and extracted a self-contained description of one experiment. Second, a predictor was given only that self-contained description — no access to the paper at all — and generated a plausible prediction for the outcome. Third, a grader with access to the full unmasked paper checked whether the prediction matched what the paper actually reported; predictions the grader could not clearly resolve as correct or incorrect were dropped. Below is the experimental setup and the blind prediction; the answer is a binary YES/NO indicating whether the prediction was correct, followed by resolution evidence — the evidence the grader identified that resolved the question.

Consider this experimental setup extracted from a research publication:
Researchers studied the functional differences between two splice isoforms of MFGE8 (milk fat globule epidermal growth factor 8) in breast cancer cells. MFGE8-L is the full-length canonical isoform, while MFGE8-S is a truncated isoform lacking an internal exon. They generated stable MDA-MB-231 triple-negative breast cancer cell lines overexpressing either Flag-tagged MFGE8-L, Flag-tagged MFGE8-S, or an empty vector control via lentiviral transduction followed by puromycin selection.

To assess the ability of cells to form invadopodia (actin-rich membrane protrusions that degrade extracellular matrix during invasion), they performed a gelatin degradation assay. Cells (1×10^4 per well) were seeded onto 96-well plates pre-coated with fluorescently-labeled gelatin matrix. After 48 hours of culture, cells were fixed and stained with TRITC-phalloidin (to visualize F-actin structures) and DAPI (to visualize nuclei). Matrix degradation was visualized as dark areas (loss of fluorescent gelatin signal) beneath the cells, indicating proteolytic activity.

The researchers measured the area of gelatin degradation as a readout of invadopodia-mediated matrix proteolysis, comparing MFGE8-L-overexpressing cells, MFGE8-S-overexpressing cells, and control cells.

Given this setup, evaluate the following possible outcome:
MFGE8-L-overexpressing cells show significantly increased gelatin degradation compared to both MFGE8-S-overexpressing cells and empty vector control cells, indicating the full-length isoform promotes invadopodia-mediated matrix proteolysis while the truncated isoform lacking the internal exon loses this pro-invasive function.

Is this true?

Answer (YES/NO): NO